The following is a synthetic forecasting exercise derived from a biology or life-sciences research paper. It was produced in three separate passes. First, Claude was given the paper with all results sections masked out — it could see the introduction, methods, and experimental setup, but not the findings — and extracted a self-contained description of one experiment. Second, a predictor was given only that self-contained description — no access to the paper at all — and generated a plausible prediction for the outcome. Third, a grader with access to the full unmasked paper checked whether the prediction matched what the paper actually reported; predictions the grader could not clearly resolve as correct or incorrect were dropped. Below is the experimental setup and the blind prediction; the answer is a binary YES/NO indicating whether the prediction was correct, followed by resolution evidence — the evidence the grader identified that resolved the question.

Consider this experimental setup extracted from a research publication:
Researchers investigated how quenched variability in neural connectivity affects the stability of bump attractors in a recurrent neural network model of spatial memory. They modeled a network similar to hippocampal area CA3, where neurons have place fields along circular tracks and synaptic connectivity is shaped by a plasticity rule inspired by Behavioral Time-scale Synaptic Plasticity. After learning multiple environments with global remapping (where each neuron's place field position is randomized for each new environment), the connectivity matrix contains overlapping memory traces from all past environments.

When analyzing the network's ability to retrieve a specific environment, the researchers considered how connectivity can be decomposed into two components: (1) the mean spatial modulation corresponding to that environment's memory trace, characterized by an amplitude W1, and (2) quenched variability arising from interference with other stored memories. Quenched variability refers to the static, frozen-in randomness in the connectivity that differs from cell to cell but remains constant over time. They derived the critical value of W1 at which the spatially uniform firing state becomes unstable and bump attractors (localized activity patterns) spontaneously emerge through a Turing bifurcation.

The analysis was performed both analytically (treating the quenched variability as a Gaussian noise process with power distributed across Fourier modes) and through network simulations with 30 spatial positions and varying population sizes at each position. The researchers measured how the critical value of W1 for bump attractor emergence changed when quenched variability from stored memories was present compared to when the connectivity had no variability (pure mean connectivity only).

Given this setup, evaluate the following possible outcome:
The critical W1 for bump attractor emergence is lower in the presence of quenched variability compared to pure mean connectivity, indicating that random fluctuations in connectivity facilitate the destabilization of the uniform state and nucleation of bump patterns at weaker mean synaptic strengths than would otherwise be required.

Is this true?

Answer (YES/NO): YES